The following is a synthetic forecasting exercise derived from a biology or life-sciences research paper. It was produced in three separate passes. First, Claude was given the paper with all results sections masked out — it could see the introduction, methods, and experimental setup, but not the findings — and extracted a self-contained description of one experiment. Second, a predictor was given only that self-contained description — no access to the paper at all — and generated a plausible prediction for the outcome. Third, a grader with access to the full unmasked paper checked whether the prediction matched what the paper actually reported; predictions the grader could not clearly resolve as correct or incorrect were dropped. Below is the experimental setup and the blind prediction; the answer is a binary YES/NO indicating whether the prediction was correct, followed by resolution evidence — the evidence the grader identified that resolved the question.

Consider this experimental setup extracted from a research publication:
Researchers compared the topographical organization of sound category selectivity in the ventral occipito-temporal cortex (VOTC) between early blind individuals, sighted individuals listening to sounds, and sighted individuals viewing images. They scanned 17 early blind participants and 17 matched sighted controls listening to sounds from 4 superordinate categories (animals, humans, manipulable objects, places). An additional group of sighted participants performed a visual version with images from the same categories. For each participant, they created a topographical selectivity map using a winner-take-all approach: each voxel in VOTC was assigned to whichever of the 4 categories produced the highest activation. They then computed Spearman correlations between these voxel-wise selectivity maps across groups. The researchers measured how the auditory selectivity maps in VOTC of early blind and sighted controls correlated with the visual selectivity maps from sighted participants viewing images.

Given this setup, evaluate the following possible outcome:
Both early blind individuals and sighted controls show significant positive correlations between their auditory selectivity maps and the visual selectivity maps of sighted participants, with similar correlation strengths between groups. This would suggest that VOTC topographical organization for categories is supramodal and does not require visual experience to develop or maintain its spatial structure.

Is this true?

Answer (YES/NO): NO